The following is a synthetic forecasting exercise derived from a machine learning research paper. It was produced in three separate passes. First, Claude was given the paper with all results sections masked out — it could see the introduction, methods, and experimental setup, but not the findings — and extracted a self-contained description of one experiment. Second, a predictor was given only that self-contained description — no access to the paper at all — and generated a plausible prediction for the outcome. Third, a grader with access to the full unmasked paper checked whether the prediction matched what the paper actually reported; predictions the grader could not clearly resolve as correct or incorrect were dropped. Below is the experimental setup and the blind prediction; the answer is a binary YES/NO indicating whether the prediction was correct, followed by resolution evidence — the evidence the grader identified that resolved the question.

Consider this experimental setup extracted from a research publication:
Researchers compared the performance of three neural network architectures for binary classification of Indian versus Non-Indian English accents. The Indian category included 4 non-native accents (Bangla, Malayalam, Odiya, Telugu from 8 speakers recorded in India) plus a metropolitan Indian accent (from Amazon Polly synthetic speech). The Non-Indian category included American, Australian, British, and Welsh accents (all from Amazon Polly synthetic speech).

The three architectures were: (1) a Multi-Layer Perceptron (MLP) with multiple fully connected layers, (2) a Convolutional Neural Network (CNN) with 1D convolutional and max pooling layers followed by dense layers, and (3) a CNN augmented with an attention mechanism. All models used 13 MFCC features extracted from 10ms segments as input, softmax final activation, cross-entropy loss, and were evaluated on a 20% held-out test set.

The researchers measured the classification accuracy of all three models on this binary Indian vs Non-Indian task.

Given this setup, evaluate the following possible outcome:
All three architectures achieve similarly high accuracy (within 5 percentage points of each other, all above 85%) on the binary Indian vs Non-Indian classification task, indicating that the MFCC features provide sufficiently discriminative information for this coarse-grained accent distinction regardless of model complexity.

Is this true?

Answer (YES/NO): YES